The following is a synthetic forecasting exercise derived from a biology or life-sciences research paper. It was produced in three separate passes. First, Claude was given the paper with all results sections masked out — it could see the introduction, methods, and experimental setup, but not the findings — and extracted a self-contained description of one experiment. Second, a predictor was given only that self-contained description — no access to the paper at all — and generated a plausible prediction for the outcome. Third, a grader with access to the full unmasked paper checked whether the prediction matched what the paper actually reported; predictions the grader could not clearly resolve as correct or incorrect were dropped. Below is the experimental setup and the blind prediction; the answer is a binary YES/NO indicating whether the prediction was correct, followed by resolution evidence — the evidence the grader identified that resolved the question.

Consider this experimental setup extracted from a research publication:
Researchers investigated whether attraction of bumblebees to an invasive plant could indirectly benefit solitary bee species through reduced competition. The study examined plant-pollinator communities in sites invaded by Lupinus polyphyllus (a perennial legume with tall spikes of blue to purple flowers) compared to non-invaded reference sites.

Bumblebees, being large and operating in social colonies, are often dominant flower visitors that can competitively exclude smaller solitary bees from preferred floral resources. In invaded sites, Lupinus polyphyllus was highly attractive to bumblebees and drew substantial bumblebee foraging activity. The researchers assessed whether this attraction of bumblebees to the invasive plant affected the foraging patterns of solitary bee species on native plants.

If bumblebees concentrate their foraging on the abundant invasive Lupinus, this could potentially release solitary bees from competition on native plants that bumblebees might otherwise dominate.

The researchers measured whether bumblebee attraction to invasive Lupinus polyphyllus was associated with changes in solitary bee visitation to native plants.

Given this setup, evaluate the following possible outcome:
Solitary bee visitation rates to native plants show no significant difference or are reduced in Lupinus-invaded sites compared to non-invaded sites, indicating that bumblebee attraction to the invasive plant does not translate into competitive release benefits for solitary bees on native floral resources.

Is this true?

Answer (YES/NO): NO